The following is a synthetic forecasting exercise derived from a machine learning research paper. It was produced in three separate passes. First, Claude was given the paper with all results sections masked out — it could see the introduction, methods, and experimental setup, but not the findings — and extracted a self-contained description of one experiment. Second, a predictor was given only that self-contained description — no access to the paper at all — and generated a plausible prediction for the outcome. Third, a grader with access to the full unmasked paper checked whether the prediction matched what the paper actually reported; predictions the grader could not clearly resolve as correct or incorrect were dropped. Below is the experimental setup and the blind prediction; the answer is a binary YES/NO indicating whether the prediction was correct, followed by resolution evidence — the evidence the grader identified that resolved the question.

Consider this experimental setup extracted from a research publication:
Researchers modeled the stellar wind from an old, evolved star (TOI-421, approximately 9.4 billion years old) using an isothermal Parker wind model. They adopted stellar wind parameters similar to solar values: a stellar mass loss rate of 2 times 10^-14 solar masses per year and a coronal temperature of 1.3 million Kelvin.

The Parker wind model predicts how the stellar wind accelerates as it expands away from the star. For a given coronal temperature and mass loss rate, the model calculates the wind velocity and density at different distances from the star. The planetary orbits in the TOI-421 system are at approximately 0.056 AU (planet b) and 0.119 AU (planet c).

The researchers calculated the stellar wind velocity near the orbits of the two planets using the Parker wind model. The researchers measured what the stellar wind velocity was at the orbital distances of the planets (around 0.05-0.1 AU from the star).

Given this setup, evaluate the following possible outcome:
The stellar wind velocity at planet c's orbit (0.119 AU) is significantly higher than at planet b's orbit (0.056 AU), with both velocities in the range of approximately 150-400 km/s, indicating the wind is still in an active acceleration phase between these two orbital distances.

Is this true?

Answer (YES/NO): NO